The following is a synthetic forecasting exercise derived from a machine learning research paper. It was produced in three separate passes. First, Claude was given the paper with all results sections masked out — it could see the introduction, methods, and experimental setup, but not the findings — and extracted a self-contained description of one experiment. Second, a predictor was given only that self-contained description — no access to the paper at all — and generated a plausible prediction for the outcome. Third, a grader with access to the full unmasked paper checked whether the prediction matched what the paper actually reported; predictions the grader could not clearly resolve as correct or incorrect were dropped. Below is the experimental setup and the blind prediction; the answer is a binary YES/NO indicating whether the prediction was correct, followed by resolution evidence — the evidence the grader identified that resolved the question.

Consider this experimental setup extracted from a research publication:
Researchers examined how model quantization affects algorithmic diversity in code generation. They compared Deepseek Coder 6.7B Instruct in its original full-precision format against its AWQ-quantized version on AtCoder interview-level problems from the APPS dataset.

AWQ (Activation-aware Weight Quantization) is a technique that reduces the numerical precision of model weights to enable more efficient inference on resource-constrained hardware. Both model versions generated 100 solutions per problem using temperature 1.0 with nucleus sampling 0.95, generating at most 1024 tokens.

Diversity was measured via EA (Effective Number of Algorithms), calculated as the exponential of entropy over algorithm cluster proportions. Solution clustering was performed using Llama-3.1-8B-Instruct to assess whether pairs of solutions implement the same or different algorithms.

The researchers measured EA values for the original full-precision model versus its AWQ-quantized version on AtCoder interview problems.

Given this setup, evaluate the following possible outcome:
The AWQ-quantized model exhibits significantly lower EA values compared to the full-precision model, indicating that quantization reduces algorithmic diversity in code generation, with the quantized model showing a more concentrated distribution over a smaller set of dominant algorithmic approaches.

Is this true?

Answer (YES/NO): NO